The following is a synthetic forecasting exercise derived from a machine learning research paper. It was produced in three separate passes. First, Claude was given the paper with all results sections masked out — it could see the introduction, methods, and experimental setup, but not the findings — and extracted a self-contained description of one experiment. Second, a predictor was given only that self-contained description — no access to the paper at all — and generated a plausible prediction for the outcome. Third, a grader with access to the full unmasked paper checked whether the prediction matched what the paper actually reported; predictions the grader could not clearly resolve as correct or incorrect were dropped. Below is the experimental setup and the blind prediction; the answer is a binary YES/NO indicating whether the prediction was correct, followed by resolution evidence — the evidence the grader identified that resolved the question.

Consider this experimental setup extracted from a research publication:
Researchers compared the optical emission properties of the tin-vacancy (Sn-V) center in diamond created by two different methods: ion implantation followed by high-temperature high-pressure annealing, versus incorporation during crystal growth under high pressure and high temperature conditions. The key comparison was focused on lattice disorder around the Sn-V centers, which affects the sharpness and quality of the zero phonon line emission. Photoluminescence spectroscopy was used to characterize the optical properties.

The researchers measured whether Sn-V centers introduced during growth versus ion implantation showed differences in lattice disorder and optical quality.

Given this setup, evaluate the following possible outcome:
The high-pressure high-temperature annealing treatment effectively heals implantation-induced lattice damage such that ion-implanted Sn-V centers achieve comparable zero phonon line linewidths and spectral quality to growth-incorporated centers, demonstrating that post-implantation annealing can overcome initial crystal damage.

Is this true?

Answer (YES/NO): NO